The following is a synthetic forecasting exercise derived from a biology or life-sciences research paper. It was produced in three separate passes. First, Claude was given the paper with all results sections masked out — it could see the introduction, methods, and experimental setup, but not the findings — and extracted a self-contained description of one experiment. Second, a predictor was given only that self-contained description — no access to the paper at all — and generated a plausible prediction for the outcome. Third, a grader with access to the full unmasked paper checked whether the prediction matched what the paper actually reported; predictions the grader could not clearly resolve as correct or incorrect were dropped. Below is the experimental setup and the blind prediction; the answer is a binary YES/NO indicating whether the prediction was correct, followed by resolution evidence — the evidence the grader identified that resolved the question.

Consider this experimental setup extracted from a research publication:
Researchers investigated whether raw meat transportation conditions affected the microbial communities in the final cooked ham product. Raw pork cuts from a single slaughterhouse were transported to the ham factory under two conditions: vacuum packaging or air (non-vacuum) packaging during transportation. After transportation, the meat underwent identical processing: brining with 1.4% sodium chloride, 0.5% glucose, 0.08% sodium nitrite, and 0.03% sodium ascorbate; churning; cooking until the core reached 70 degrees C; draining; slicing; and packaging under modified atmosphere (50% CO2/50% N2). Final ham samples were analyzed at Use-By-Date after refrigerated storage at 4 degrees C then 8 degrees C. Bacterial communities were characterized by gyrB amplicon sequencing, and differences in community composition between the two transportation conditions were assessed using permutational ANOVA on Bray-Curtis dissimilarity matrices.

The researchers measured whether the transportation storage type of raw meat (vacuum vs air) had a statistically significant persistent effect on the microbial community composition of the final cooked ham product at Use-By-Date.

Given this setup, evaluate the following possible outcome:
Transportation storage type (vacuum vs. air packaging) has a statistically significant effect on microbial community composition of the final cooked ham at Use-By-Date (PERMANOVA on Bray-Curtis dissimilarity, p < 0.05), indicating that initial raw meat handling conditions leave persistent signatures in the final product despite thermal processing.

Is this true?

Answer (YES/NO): NO